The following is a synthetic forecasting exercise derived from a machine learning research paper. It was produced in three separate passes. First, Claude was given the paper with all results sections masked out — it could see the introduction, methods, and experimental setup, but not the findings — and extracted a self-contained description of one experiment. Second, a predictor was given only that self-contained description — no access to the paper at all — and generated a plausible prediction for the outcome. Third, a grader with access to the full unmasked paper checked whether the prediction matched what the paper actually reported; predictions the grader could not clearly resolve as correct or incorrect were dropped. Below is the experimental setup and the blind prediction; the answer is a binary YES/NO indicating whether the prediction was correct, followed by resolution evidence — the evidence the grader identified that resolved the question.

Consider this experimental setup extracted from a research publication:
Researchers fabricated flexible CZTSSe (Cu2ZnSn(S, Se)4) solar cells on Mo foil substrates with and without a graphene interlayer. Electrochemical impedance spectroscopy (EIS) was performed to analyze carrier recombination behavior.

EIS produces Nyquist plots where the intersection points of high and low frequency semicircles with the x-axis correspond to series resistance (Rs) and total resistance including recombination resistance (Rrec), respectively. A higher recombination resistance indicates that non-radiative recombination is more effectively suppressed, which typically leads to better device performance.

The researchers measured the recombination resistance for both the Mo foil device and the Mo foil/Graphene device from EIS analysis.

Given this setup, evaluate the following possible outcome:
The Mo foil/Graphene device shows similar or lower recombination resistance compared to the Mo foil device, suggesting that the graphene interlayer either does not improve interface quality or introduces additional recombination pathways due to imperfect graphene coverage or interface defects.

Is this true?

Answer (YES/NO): NO